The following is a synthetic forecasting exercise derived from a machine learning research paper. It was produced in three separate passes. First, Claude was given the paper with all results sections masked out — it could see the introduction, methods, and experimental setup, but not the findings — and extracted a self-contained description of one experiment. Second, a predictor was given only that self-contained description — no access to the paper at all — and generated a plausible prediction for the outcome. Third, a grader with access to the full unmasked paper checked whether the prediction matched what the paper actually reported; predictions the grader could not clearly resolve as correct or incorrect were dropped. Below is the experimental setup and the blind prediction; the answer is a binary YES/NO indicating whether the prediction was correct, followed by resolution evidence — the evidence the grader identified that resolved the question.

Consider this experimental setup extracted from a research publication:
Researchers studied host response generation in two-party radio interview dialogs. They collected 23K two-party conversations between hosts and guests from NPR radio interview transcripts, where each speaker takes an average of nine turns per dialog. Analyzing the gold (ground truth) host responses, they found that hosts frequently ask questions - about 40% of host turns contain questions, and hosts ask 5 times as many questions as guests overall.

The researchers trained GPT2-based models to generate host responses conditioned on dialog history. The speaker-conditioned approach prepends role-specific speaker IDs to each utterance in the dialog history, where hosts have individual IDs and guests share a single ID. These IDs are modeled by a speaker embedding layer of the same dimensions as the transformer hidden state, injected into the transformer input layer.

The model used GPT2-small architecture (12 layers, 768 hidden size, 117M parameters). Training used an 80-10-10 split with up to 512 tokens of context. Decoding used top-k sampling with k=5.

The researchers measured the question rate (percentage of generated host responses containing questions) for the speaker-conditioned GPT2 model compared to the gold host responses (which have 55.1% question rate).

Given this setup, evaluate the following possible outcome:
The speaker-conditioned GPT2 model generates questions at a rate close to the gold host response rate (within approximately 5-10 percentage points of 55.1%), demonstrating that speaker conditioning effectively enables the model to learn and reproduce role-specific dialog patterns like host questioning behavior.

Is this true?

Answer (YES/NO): YES